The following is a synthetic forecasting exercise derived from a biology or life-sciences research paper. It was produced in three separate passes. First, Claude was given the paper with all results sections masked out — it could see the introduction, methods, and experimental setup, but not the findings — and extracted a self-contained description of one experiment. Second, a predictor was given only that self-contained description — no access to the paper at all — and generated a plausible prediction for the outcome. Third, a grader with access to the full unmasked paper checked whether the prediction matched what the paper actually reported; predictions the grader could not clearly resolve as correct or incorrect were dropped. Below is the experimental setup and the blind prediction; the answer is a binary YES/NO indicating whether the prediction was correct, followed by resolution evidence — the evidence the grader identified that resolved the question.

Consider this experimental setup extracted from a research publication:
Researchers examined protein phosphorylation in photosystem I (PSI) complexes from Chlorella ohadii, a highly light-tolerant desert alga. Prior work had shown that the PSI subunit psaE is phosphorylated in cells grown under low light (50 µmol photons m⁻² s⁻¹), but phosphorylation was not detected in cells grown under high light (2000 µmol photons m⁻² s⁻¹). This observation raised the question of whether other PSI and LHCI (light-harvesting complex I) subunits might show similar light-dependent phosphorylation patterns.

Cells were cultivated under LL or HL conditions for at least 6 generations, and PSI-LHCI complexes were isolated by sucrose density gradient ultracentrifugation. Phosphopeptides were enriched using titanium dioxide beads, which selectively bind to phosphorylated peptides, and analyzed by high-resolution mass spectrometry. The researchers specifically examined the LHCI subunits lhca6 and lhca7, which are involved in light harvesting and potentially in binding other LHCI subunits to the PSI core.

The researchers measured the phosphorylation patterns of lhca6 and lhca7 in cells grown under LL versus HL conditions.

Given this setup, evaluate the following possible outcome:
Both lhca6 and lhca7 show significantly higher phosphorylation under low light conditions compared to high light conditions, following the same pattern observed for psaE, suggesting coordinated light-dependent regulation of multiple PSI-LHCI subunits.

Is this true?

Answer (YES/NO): NO